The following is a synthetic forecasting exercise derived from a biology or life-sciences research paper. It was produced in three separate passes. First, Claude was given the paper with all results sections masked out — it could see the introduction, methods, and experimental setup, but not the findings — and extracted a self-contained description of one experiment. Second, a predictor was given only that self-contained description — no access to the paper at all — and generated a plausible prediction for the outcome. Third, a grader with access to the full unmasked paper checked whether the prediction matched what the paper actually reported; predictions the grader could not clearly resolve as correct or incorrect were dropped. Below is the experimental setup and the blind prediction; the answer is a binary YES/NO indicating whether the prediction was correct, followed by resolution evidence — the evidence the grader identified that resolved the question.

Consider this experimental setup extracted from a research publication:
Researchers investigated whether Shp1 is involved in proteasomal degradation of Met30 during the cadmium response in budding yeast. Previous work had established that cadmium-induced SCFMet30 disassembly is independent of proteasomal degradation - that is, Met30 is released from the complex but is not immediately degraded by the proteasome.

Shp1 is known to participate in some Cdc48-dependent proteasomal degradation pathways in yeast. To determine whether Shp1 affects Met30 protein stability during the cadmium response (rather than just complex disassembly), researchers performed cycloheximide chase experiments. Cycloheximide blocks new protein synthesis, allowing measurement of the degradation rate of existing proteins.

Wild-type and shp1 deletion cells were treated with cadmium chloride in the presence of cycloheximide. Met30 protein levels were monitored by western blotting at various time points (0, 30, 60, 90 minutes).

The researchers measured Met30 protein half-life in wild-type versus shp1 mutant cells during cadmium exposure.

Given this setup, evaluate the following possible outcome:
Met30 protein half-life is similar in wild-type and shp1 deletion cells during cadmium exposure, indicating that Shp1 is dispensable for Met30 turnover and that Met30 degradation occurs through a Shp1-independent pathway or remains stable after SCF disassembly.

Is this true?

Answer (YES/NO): YES